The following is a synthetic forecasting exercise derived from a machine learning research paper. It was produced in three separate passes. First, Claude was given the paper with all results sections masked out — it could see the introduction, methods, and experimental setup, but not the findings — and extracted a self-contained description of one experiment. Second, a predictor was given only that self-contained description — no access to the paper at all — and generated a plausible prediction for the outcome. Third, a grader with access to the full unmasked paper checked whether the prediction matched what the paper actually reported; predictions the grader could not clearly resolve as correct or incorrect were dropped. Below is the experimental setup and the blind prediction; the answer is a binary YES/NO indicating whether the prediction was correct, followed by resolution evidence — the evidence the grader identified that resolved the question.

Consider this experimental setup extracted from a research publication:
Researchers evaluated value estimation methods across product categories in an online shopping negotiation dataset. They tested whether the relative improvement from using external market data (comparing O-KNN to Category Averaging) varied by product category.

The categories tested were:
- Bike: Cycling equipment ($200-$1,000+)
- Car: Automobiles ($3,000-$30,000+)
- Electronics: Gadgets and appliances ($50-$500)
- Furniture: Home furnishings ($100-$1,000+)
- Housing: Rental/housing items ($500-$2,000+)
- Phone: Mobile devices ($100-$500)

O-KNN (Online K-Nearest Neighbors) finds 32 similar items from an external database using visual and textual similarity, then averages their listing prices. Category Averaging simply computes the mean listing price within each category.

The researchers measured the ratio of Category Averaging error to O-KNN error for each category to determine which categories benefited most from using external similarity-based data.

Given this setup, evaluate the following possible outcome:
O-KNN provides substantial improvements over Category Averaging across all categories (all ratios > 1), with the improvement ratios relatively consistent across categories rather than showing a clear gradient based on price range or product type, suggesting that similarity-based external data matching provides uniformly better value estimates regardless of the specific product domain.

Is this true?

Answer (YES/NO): NO